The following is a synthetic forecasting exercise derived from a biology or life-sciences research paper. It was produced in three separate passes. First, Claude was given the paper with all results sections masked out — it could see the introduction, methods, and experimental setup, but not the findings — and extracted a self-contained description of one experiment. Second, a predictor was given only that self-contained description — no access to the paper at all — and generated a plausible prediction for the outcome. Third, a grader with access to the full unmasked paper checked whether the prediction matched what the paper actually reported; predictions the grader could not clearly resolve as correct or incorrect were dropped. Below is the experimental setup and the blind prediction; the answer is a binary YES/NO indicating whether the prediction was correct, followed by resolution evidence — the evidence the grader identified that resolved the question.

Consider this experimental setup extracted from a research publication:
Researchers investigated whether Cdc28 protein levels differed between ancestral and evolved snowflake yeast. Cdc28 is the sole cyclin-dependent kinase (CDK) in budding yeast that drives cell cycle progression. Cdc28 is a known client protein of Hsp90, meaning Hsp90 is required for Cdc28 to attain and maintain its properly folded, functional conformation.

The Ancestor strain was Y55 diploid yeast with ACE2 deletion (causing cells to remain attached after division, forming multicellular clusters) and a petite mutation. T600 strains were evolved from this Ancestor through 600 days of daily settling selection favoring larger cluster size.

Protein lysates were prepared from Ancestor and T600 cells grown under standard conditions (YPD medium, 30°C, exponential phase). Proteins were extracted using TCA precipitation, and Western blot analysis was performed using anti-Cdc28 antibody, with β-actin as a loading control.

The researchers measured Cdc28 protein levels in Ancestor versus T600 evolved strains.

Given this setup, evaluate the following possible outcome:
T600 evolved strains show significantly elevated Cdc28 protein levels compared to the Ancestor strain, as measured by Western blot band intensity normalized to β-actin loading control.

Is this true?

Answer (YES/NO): NO